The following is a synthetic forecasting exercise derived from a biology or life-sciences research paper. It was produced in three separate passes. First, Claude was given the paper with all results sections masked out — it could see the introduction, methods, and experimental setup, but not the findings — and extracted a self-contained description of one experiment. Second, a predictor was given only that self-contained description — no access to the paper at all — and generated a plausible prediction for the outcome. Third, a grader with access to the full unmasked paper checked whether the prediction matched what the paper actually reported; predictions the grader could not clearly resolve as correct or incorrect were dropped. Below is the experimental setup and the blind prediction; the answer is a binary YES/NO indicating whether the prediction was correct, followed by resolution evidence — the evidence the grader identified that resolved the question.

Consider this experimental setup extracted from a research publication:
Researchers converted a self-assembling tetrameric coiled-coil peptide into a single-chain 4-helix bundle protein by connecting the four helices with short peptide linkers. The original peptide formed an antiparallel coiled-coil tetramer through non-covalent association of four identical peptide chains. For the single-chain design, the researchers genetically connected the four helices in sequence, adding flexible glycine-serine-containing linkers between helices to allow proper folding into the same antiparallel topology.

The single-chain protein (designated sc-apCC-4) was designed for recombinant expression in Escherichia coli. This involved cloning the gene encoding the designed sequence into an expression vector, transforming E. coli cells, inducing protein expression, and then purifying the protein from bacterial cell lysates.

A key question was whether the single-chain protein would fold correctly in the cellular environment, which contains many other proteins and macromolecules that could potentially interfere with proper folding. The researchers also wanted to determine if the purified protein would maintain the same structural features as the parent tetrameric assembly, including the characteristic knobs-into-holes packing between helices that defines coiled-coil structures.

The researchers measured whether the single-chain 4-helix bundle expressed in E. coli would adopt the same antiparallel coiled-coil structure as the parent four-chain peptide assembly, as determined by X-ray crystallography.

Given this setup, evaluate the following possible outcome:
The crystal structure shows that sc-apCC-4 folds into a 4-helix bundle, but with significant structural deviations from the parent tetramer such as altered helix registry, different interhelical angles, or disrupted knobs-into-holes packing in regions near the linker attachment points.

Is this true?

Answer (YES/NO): NO